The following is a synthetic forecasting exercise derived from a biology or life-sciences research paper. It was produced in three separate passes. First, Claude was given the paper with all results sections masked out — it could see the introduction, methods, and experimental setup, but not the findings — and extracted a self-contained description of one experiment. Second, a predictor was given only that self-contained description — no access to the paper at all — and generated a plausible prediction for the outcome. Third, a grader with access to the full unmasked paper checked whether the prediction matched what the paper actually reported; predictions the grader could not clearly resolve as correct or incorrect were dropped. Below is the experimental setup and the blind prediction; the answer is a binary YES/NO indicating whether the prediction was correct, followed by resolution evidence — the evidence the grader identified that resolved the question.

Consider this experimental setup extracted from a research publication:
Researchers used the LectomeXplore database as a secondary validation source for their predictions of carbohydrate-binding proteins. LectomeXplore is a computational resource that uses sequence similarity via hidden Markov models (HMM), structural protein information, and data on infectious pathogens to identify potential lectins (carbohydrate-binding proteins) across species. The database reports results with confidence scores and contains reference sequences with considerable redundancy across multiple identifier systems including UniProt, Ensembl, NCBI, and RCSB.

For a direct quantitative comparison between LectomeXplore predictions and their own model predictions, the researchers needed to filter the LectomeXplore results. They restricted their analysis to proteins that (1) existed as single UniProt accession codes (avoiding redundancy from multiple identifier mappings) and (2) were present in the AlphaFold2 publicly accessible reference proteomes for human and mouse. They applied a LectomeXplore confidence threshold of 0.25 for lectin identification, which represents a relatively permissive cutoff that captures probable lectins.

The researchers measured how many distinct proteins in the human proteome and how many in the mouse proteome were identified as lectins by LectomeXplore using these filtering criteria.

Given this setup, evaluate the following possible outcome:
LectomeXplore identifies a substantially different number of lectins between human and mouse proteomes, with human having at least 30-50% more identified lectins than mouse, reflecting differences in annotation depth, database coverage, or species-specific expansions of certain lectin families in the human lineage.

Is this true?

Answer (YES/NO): NO